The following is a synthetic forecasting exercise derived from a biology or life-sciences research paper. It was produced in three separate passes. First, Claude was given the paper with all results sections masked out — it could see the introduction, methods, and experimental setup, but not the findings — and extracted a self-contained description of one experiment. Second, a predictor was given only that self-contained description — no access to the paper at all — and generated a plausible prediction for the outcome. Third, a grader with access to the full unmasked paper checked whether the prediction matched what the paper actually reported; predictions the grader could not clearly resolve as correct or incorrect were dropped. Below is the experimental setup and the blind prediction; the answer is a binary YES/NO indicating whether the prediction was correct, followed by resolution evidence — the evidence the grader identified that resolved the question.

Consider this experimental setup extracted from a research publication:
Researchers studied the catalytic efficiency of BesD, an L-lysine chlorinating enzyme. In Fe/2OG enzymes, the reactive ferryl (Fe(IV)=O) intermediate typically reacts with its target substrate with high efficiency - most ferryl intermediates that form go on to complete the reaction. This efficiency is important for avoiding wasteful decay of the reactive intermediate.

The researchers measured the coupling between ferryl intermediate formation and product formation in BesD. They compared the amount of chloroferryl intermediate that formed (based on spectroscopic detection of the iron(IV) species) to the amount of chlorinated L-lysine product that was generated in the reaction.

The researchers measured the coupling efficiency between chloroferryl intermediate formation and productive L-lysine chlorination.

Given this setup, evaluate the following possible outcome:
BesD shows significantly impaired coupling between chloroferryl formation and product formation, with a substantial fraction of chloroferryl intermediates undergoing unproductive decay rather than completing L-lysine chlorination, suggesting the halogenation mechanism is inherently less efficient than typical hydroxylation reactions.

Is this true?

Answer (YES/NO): YES